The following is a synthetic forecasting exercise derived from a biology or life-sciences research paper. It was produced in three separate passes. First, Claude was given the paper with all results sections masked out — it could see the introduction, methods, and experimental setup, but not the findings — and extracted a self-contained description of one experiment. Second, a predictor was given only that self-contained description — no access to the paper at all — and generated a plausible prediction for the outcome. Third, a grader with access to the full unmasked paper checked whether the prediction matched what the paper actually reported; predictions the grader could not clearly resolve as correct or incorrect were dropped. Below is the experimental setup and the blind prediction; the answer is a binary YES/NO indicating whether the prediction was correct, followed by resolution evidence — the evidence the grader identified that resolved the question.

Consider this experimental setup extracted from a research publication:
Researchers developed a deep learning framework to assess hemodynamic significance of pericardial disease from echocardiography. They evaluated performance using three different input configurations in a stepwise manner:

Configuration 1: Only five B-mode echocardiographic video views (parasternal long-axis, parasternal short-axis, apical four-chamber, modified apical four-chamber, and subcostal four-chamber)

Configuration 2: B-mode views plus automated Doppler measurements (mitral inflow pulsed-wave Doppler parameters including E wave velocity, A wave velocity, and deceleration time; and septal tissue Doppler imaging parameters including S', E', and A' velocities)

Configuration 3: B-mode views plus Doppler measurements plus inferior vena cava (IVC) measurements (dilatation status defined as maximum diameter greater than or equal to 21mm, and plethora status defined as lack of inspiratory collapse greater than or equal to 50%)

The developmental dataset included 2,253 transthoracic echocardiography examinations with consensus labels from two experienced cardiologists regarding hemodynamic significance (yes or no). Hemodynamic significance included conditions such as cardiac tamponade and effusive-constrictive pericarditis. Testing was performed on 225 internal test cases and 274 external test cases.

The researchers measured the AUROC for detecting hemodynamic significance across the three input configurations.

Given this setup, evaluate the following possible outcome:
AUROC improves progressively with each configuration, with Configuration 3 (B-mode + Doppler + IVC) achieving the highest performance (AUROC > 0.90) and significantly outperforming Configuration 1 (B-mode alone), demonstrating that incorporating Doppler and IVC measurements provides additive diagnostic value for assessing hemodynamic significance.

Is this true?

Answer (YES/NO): NO